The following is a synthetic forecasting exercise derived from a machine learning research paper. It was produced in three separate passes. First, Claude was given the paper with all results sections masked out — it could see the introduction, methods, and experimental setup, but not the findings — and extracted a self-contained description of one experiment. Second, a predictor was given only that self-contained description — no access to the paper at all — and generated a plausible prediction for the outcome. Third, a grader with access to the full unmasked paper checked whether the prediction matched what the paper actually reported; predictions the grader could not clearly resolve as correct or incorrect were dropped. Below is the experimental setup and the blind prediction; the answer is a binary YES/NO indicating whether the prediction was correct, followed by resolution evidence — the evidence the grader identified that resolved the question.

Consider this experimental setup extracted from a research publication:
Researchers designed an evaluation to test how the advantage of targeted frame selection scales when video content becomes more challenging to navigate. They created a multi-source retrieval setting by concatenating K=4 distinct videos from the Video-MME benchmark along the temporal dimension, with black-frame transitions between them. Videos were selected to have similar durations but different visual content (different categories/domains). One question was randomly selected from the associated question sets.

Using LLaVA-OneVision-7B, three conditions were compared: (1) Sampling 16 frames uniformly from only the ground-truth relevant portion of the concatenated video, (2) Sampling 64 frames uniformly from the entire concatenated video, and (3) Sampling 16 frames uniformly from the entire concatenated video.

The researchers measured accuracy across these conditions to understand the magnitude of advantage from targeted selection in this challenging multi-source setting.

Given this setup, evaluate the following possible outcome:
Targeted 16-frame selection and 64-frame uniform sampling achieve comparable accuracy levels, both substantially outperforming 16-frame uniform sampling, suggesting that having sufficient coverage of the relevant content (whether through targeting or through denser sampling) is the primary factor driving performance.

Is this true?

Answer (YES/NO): NO